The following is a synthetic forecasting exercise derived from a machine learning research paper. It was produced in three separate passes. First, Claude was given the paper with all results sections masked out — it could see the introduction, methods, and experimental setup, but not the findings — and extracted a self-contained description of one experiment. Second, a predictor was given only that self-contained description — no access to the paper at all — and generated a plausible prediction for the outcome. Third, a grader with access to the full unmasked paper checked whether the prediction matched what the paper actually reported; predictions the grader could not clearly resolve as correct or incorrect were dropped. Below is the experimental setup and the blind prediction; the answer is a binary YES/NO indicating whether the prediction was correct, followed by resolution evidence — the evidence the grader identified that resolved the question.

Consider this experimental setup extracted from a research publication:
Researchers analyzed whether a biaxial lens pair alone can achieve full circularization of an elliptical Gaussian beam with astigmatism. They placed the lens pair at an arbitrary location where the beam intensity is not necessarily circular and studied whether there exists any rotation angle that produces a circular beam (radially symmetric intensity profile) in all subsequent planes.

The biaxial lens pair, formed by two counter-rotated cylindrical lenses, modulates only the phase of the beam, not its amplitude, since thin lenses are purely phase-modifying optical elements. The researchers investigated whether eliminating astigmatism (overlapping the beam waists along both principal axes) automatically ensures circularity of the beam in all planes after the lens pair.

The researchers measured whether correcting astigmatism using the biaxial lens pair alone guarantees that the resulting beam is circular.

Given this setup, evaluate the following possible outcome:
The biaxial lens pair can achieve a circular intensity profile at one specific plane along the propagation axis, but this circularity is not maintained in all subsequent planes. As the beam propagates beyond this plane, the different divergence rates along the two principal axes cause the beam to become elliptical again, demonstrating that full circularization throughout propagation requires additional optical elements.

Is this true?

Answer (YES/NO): NO